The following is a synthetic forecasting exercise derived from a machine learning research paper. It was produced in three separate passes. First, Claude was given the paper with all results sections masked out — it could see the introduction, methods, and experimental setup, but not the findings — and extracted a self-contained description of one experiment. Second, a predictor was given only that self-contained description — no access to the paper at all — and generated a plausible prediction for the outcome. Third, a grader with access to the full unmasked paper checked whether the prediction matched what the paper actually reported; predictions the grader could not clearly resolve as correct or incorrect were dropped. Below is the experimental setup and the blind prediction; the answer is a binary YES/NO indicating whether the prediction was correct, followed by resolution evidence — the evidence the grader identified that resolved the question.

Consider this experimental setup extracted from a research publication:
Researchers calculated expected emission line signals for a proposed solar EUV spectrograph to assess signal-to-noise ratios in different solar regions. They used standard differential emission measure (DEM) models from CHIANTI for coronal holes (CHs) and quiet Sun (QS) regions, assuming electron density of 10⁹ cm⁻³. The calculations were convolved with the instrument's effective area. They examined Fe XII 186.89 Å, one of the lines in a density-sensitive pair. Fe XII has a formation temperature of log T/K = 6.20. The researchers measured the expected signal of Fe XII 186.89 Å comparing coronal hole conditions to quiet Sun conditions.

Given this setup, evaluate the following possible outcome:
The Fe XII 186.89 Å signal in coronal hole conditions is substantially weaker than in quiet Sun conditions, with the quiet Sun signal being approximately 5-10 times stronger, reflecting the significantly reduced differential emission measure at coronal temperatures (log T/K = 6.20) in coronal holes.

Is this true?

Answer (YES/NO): NO